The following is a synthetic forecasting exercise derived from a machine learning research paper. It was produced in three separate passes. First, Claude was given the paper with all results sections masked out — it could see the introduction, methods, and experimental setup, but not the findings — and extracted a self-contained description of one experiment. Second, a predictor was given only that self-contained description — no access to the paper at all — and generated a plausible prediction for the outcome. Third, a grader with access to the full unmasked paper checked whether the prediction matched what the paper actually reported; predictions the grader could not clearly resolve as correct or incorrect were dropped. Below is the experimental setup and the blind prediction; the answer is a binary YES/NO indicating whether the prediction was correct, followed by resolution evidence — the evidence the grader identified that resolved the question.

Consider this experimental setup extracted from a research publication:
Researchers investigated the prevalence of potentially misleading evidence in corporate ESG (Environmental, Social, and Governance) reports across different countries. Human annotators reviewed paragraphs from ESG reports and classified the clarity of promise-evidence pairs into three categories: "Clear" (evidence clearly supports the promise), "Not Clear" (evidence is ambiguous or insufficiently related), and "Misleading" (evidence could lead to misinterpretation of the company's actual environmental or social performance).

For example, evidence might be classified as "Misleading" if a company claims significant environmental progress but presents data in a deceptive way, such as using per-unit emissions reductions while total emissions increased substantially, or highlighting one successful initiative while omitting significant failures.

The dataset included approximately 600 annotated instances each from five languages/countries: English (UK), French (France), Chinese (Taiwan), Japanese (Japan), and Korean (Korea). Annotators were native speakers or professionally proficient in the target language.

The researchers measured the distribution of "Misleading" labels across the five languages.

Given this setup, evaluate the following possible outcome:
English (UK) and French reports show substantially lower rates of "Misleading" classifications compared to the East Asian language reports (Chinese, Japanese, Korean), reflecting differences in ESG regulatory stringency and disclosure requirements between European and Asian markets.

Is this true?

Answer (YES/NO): NO